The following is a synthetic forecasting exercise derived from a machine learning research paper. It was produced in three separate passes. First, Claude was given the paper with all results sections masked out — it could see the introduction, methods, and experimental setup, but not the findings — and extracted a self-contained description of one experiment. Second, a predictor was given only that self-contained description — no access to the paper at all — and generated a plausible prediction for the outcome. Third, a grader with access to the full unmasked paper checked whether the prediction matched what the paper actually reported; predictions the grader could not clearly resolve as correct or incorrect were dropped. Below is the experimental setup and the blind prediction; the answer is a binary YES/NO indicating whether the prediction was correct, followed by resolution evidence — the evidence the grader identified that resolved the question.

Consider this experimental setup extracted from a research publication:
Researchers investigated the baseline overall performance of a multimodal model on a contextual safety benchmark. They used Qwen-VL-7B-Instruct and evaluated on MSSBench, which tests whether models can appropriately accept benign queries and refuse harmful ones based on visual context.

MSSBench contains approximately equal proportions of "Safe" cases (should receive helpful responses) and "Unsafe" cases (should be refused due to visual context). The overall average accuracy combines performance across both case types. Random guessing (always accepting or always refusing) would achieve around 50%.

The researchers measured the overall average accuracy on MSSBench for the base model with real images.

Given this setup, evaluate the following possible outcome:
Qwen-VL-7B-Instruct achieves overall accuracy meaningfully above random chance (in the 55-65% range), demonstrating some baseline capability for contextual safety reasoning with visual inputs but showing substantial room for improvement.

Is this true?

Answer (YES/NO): NO